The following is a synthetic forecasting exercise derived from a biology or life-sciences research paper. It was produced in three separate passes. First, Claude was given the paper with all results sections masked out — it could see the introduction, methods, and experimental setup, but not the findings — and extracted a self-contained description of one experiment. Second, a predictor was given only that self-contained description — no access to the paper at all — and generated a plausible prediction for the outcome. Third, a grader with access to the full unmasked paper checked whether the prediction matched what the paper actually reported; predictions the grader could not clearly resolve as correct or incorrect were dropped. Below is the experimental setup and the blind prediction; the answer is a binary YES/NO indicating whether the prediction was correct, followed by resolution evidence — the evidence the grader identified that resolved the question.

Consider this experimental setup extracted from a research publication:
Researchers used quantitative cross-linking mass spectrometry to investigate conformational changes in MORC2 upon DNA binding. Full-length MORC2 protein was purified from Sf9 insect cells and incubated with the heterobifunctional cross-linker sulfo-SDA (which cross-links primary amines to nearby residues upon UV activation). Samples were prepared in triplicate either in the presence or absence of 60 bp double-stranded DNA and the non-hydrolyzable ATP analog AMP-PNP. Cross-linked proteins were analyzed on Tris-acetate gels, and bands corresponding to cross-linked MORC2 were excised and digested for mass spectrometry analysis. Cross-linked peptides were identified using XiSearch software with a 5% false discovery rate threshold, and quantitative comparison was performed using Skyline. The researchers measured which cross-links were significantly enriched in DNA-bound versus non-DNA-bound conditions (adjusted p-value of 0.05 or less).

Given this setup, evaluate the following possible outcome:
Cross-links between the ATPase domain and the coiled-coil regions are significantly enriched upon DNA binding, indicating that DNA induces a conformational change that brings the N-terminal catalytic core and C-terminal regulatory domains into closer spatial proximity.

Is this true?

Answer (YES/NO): NO